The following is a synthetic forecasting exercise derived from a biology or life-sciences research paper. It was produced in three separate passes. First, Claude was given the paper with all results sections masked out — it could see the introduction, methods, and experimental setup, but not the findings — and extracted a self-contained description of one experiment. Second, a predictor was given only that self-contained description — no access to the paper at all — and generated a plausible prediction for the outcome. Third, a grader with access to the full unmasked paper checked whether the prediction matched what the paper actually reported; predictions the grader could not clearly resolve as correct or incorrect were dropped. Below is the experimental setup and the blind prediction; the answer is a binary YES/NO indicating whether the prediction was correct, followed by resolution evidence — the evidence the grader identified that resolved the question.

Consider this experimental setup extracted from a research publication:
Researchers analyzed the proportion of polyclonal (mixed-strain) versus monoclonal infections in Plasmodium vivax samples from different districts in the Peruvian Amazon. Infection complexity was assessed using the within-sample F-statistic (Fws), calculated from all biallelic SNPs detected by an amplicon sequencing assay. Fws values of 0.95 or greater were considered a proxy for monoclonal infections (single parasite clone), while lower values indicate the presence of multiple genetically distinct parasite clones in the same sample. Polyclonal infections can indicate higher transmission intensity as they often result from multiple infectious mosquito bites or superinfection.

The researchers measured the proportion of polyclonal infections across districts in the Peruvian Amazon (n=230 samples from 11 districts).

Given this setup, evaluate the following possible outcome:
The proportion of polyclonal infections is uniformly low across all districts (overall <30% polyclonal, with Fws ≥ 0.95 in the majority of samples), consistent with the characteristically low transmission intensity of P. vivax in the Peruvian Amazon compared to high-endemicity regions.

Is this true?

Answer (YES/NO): NO